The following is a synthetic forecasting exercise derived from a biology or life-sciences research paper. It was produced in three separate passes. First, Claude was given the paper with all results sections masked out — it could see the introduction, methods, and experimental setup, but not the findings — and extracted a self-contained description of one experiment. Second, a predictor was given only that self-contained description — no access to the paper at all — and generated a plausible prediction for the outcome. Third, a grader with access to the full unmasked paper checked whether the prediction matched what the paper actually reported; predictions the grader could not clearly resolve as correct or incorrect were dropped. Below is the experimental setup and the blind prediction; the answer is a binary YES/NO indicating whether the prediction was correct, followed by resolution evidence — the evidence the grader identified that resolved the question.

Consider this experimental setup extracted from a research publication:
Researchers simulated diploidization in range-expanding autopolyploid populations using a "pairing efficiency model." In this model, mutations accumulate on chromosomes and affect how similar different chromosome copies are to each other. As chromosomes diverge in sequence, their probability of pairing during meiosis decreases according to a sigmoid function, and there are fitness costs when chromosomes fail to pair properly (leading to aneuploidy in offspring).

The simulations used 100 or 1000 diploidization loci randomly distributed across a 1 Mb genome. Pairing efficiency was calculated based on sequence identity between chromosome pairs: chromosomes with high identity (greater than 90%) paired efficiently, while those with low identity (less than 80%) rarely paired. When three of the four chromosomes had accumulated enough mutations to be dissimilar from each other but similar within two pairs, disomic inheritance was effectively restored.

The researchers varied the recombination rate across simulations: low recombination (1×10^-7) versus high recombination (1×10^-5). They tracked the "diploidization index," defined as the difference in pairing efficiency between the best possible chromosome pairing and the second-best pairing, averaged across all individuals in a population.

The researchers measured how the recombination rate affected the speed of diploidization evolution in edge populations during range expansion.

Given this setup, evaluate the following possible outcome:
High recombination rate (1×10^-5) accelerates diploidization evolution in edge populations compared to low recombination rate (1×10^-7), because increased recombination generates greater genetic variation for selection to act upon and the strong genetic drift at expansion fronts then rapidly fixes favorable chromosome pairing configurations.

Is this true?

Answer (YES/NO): NO